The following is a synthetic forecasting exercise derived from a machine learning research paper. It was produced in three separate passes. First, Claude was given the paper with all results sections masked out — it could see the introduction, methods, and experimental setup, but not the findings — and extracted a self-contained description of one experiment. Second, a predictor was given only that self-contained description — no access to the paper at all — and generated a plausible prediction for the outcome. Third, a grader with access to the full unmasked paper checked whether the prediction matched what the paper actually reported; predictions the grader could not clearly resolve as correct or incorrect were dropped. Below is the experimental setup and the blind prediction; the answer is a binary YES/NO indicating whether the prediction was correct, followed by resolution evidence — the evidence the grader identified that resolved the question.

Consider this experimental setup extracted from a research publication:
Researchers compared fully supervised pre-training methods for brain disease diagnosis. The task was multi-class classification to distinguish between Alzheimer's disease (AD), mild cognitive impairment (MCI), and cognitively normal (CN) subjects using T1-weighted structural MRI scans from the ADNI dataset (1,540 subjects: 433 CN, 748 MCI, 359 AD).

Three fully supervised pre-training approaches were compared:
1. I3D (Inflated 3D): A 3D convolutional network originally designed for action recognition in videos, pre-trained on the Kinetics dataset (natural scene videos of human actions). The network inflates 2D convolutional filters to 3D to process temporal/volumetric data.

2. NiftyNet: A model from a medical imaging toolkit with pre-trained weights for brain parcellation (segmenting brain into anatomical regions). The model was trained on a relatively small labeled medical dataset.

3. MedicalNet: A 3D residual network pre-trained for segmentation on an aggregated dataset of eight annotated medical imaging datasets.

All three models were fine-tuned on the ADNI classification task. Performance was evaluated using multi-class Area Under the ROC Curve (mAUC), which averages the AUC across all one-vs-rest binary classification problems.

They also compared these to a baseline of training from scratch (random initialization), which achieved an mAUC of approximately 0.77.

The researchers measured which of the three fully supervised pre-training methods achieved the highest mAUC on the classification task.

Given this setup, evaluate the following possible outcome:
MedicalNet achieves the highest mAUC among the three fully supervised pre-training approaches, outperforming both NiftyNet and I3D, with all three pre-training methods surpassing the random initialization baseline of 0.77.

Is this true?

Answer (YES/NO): NO